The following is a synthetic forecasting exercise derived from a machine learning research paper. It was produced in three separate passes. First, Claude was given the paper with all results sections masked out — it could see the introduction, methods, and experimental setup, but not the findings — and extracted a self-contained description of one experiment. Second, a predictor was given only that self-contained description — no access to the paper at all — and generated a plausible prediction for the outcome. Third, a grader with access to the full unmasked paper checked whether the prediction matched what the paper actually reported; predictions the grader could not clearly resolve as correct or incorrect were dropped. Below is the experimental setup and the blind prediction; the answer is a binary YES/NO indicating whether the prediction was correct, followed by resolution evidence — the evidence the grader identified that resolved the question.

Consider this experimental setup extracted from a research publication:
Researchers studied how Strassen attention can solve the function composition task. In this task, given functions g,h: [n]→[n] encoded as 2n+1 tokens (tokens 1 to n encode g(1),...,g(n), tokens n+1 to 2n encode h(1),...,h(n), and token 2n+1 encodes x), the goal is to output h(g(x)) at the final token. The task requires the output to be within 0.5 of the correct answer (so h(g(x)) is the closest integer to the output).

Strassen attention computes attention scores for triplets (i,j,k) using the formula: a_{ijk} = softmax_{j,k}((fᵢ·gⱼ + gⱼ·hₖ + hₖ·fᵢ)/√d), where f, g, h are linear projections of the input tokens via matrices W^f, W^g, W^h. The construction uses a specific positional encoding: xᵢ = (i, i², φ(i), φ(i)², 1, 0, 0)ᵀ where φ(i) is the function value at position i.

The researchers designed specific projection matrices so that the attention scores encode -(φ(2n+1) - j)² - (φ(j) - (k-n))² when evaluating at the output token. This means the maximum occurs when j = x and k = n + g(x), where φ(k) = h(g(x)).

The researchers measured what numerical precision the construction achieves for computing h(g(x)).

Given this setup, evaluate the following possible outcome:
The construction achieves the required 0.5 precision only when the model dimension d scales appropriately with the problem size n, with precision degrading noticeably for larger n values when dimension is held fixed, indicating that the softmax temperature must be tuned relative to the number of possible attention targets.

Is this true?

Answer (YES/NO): NO